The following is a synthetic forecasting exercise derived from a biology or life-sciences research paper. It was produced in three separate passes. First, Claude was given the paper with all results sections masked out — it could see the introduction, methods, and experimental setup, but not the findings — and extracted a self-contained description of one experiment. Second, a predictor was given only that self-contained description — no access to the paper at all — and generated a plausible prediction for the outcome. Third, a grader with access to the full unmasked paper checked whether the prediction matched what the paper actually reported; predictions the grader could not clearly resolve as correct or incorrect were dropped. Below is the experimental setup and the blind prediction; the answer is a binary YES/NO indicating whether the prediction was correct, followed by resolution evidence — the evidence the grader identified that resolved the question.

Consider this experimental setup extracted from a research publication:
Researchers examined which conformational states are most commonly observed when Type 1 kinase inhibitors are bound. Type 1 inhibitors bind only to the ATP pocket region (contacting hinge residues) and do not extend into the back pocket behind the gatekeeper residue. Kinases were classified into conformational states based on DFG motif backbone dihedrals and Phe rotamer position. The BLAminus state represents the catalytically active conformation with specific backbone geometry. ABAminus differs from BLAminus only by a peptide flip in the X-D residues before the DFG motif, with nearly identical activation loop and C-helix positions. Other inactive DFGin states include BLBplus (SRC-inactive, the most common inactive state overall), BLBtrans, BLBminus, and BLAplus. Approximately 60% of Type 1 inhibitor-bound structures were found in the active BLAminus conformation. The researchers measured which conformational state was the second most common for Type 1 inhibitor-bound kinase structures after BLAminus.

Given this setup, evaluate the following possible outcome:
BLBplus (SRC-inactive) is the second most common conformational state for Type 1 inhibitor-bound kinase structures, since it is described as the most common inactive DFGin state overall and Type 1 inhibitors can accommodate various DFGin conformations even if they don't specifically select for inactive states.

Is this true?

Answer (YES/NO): NO